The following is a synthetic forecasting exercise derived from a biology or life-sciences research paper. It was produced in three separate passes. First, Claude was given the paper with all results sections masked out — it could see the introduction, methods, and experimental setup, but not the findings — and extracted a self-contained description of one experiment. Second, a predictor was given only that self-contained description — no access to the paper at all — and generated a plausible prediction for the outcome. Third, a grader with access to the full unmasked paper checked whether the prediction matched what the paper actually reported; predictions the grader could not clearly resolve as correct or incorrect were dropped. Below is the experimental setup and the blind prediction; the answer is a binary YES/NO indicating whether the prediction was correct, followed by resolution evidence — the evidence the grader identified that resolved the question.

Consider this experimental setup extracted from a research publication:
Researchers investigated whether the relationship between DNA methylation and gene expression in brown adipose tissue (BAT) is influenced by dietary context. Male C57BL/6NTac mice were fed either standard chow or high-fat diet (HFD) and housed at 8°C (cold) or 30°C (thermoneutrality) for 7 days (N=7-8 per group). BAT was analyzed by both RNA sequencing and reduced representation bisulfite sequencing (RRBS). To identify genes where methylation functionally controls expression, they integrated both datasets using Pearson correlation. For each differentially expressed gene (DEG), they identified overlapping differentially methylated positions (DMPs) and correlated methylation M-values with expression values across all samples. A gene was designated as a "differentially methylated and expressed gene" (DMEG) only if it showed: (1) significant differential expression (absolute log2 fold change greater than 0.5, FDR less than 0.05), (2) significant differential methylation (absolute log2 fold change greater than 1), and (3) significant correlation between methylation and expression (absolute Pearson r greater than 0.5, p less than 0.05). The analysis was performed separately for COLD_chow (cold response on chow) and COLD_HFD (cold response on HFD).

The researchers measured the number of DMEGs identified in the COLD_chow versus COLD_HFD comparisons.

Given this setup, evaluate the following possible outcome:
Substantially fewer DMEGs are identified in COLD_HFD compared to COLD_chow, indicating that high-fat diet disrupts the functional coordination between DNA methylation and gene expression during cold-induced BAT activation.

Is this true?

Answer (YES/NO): YES